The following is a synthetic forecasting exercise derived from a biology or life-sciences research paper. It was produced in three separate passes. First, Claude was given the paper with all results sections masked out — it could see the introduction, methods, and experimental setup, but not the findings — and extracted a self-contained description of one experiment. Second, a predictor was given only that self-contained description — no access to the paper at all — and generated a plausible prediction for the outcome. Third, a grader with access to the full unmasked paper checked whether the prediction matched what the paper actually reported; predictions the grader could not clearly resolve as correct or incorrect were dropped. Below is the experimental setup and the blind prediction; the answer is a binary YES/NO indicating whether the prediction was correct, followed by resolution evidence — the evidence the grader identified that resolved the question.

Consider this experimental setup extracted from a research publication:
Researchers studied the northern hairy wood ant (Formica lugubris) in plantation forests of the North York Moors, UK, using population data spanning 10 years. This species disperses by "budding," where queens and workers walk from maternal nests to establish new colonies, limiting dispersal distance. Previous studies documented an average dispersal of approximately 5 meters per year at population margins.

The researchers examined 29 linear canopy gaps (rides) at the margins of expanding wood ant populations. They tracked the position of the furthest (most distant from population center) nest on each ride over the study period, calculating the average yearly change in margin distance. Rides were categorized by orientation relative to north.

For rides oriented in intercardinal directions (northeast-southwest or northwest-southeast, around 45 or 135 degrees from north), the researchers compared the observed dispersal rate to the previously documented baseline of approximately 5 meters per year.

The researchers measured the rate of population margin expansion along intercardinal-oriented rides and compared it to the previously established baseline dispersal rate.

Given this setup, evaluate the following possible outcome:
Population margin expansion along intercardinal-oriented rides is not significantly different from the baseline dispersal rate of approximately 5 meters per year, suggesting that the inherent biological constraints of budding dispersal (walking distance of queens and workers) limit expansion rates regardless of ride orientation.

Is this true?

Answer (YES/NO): NO